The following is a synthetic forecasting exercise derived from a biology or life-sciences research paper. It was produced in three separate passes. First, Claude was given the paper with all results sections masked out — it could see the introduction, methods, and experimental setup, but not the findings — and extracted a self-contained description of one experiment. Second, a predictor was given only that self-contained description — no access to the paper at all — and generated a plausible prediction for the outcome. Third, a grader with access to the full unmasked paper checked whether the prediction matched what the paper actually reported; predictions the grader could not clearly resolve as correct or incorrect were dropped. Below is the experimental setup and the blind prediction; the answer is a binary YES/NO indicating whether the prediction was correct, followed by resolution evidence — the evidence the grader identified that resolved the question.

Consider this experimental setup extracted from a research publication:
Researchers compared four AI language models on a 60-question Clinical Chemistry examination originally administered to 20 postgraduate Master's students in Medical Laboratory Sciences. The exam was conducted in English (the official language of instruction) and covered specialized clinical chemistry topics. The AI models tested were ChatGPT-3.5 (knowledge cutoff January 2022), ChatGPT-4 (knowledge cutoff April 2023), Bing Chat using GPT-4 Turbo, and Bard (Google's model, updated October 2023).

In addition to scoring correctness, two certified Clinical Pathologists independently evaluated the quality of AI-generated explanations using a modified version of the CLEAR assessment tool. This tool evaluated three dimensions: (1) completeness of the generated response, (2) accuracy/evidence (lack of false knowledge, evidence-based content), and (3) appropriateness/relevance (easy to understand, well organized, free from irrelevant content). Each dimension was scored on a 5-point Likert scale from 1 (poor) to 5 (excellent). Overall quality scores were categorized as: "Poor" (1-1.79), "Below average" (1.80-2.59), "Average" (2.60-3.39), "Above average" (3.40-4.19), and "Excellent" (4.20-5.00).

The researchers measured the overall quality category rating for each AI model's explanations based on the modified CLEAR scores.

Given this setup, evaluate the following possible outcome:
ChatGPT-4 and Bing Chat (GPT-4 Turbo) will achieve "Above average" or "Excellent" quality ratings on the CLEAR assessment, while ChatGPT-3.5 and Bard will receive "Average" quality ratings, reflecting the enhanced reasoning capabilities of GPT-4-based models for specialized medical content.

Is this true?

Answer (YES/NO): NO